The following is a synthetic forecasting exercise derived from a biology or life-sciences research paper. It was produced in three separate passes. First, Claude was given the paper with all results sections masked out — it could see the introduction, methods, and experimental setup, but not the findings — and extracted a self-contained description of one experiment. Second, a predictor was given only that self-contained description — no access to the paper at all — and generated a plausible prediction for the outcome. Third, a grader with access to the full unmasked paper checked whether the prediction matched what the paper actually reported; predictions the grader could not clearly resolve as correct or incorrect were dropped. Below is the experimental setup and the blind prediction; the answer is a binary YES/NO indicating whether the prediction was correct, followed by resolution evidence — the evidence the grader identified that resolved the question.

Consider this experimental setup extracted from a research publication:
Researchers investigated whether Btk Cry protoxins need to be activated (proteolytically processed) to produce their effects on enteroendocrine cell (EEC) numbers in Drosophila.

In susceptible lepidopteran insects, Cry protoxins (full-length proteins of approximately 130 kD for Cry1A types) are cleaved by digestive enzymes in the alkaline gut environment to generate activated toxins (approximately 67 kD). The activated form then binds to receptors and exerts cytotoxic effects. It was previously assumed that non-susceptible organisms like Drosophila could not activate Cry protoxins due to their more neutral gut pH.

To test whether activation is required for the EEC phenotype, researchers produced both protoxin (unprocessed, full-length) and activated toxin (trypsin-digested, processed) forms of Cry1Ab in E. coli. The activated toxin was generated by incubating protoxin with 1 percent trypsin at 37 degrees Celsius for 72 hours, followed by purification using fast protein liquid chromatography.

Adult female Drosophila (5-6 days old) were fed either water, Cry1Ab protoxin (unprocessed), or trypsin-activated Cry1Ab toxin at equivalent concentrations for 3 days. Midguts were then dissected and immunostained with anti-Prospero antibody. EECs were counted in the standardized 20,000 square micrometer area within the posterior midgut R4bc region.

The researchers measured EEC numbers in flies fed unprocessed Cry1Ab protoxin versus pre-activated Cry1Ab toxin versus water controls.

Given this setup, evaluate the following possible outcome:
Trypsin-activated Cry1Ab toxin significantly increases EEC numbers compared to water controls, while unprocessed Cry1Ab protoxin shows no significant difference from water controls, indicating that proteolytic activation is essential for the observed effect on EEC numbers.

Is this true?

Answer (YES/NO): NO